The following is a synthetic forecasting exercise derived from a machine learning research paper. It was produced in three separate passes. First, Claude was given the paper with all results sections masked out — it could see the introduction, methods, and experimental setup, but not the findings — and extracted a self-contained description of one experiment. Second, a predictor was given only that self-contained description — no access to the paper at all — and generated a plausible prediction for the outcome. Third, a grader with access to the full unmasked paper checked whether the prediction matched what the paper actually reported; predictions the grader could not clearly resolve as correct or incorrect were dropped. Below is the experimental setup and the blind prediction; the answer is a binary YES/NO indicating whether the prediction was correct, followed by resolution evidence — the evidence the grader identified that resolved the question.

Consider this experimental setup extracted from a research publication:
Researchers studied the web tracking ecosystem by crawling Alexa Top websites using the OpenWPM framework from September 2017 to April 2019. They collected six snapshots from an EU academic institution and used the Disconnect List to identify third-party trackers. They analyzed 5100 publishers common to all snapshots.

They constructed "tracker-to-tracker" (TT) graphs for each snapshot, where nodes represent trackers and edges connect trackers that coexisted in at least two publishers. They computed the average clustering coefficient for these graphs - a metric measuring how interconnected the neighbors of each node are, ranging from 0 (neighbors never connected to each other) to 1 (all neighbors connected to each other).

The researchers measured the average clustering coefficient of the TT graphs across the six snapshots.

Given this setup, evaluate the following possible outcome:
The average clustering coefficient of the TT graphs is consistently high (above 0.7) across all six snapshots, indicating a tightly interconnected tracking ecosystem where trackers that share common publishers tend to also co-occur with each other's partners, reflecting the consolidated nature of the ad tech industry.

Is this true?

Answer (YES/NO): NO